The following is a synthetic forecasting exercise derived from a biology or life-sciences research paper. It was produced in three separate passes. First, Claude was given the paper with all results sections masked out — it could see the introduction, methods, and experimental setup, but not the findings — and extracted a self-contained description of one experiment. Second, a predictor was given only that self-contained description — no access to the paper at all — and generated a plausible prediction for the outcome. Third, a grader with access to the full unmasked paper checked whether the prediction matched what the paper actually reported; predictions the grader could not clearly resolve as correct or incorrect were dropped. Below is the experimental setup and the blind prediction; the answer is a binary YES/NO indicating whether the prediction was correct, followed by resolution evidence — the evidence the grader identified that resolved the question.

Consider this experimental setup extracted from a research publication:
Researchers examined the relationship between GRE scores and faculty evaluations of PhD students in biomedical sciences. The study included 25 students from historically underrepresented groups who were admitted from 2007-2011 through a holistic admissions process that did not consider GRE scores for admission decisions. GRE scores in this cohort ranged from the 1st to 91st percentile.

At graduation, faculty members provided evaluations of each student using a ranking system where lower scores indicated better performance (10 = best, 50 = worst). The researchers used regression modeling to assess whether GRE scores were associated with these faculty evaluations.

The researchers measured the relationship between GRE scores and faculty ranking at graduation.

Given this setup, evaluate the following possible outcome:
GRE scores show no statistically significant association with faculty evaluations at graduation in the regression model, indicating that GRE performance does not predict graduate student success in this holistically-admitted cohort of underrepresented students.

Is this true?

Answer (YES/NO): NO